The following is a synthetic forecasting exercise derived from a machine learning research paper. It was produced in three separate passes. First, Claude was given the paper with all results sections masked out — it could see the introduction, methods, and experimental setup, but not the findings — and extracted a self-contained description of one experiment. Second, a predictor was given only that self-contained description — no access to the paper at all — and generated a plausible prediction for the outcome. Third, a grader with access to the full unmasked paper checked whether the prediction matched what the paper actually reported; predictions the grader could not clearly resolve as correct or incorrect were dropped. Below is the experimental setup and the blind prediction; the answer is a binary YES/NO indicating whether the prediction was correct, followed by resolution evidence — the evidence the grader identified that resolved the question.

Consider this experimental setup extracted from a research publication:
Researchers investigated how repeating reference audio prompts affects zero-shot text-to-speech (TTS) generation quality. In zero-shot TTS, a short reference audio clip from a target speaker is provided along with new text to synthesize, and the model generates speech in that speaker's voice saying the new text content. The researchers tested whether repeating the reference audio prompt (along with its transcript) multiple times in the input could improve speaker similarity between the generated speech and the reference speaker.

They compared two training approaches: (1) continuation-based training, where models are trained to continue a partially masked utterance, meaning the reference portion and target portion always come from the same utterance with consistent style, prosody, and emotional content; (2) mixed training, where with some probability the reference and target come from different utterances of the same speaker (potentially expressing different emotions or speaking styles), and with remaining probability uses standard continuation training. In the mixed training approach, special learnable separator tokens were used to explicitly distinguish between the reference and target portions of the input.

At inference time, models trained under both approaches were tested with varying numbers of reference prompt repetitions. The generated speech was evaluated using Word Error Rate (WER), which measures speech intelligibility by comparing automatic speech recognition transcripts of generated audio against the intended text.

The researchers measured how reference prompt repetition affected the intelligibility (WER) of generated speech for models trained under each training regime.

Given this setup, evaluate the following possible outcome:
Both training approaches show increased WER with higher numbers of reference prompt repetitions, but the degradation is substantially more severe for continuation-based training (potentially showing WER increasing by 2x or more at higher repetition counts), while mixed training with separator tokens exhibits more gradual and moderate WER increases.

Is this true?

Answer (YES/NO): YES